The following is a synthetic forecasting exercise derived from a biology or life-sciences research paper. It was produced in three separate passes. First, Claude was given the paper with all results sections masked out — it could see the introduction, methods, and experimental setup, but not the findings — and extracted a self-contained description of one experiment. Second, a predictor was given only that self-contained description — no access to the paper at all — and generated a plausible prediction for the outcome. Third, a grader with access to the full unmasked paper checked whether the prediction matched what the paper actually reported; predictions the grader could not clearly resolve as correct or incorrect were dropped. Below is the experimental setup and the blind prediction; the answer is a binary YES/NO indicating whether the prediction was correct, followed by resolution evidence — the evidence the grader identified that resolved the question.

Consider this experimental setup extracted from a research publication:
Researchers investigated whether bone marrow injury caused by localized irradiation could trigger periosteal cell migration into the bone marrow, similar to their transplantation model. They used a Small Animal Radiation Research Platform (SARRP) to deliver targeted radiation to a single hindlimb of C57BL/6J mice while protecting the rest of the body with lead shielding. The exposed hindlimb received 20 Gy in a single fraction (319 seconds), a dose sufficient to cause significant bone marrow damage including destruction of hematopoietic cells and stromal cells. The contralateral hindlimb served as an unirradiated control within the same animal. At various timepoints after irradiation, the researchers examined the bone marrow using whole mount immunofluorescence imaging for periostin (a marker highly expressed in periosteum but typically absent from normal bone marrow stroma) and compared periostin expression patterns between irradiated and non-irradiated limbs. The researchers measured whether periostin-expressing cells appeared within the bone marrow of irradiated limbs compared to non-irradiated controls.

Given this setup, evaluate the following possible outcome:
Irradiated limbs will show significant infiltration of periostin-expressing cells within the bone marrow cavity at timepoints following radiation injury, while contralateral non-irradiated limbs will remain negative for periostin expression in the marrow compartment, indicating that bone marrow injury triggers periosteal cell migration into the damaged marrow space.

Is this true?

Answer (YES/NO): NO